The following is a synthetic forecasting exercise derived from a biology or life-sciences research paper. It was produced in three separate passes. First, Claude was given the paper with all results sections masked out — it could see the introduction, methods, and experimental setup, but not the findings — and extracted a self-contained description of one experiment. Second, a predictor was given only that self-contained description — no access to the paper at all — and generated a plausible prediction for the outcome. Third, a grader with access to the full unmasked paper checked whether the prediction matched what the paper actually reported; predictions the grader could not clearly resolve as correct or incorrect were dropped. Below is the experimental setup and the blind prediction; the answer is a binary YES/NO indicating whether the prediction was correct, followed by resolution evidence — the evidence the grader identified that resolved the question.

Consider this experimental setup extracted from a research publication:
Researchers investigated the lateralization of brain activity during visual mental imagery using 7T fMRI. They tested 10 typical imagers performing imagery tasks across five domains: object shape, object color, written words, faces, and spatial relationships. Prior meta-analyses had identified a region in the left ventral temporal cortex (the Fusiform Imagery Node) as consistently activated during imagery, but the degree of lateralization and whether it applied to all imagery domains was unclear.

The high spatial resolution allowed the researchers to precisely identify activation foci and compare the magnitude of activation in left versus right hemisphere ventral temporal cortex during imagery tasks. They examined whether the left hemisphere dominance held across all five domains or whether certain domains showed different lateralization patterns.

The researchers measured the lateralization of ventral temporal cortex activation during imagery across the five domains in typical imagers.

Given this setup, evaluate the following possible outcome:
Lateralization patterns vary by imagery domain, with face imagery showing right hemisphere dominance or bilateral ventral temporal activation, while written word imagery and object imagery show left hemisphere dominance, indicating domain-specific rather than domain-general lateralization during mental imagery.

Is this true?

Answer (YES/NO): NO